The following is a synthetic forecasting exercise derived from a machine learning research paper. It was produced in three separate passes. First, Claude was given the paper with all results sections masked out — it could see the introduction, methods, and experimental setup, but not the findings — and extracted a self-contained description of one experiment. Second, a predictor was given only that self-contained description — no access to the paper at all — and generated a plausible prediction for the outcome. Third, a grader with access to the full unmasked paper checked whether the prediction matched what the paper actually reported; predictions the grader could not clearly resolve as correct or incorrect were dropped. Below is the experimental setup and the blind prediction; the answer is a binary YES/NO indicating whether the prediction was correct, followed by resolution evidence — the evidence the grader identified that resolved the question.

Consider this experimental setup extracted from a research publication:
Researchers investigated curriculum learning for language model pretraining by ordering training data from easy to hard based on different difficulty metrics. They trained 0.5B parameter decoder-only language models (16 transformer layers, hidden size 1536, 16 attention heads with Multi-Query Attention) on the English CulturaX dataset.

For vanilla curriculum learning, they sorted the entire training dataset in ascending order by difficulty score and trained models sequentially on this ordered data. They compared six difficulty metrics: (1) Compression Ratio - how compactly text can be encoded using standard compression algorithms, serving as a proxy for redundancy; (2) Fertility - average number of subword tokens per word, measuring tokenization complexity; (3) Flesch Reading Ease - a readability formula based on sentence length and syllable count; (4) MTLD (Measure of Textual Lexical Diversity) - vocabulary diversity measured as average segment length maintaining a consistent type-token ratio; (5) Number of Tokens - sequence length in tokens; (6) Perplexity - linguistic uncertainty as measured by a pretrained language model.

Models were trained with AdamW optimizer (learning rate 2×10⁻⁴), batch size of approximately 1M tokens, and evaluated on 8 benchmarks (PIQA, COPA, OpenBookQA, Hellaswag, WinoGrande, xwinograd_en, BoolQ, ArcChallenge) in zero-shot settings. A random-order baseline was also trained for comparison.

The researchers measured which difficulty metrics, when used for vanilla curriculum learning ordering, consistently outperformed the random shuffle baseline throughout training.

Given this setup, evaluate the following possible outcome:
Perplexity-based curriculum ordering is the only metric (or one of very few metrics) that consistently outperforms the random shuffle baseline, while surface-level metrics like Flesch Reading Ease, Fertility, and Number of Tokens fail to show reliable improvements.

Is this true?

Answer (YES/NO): NO